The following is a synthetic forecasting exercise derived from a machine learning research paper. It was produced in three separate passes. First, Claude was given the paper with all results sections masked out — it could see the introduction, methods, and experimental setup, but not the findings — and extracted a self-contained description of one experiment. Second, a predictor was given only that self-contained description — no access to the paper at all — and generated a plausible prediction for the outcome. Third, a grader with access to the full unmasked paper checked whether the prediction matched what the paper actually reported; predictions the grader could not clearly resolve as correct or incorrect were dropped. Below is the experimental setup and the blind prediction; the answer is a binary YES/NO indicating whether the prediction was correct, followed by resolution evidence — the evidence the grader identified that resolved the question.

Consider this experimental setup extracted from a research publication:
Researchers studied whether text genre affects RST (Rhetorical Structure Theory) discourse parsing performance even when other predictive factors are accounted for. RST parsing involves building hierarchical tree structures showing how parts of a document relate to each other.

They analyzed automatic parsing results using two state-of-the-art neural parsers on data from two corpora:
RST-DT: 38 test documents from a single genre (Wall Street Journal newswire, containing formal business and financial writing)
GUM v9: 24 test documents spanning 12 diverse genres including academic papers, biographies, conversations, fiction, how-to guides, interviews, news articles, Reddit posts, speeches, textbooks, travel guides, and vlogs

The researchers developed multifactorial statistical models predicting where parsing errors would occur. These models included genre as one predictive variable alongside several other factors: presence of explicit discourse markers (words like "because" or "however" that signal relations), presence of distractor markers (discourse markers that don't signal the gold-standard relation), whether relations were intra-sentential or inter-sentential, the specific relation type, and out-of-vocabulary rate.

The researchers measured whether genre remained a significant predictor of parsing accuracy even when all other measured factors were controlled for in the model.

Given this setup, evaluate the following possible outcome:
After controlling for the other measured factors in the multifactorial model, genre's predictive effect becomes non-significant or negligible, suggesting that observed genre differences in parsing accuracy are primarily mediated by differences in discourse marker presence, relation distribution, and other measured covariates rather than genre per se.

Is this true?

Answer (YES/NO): NO